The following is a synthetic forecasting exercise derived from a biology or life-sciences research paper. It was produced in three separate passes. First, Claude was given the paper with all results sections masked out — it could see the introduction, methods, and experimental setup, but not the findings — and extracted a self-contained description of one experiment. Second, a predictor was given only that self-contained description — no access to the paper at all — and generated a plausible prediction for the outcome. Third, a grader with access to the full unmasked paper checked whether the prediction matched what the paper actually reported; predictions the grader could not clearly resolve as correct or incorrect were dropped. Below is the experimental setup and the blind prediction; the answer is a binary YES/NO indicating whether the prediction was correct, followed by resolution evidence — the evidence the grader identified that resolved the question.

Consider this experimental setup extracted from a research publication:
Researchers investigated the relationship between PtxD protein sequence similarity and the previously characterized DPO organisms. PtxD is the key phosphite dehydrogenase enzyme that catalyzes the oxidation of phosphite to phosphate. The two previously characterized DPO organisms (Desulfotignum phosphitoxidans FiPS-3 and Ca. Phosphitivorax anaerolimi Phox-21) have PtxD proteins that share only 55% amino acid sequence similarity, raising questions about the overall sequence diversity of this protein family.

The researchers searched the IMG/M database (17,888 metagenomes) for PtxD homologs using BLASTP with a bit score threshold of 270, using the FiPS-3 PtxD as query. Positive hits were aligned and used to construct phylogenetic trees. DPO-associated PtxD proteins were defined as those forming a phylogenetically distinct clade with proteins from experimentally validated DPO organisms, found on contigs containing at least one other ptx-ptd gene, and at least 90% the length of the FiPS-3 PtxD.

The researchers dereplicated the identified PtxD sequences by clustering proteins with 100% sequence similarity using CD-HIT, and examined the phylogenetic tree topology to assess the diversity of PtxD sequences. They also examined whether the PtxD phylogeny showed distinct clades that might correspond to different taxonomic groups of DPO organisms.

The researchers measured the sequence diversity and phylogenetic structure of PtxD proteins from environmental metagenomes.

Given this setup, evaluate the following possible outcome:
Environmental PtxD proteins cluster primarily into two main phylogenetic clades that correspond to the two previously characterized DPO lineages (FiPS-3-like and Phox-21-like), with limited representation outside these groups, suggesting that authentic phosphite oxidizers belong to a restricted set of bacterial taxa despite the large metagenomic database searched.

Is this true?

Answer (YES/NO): NO